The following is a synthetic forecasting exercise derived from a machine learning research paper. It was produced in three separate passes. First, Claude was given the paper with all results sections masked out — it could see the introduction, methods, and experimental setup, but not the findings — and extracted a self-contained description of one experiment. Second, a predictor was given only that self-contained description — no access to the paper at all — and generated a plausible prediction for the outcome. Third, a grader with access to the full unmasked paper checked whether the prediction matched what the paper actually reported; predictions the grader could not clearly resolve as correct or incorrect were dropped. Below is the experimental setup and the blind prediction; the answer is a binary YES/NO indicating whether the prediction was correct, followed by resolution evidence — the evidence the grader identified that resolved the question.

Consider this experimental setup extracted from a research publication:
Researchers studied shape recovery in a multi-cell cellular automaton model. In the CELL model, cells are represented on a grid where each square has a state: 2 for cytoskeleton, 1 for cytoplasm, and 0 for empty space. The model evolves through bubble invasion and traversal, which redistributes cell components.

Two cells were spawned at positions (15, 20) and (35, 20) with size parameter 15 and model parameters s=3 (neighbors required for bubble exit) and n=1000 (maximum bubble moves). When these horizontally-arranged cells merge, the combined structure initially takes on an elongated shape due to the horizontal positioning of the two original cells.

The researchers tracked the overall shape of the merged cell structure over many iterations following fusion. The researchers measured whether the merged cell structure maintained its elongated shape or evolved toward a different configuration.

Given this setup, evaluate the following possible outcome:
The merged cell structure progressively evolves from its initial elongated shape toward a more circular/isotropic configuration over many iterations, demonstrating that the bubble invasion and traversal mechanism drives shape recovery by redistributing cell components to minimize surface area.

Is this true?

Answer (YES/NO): YES